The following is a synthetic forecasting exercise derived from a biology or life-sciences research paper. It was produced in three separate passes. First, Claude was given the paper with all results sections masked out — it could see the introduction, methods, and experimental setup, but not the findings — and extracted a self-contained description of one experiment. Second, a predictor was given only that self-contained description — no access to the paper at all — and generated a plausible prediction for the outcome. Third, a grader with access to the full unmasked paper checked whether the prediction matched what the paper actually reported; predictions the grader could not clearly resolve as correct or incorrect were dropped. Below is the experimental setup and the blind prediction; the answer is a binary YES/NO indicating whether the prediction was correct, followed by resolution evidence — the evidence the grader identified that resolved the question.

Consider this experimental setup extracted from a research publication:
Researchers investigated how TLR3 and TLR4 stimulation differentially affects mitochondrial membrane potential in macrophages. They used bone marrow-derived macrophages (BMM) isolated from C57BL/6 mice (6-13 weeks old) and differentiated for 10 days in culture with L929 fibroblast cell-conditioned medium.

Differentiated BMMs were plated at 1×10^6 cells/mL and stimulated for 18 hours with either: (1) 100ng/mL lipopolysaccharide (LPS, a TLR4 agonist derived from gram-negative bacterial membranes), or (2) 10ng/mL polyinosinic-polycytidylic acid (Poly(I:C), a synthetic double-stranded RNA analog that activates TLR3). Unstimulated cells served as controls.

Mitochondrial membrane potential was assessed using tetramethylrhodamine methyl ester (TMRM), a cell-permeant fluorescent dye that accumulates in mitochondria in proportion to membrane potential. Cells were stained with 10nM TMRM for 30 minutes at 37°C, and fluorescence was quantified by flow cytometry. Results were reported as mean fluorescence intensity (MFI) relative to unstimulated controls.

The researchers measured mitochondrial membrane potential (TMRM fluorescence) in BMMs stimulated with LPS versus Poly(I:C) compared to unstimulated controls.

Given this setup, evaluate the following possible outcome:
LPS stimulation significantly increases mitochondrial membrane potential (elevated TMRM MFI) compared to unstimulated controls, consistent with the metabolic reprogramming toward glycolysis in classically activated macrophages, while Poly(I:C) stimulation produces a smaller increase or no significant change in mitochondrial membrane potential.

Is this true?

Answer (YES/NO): YES